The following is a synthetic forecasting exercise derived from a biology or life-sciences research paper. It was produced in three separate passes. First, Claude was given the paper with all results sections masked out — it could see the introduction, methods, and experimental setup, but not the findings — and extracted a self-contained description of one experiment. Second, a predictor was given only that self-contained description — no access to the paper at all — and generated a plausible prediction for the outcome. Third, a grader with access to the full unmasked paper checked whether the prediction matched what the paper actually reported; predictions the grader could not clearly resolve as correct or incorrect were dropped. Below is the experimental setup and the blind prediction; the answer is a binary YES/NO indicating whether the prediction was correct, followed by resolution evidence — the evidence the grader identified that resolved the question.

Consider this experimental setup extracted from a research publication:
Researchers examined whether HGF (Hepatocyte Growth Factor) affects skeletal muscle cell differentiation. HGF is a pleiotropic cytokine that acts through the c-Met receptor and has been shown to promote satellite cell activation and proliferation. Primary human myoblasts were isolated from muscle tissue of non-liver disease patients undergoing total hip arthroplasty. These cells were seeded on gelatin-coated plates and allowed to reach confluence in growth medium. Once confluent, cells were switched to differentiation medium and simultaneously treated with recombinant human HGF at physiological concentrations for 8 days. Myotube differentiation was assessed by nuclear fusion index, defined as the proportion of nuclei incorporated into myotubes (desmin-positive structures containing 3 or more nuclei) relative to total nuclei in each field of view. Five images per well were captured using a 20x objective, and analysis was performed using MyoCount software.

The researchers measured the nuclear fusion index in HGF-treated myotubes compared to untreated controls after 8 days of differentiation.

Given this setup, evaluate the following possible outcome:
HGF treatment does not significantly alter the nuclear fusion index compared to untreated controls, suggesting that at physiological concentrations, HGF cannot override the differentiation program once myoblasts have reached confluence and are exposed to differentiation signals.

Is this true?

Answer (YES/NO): YES